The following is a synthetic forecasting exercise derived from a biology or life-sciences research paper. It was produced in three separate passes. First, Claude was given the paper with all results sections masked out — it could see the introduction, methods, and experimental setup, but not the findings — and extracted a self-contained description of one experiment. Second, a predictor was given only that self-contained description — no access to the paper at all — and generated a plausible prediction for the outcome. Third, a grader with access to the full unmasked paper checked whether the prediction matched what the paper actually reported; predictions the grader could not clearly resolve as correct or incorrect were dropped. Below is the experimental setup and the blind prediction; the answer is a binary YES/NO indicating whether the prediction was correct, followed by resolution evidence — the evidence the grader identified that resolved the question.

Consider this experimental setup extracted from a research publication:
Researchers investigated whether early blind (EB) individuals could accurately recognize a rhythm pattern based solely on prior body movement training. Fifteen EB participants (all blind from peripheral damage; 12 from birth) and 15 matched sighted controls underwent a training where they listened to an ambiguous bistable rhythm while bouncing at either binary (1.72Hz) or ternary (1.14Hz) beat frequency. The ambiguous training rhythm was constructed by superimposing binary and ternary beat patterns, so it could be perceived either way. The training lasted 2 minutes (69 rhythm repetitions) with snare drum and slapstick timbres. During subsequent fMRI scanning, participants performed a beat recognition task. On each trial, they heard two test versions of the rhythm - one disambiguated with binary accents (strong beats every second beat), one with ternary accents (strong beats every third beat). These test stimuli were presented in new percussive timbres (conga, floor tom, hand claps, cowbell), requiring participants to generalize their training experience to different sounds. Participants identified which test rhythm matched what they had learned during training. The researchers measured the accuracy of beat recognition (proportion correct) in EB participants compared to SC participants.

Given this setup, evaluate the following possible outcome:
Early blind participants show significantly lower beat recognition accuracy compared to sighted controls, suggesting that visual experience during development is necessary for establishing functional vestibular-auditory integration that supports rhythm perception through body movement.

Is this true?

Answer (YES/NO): NO